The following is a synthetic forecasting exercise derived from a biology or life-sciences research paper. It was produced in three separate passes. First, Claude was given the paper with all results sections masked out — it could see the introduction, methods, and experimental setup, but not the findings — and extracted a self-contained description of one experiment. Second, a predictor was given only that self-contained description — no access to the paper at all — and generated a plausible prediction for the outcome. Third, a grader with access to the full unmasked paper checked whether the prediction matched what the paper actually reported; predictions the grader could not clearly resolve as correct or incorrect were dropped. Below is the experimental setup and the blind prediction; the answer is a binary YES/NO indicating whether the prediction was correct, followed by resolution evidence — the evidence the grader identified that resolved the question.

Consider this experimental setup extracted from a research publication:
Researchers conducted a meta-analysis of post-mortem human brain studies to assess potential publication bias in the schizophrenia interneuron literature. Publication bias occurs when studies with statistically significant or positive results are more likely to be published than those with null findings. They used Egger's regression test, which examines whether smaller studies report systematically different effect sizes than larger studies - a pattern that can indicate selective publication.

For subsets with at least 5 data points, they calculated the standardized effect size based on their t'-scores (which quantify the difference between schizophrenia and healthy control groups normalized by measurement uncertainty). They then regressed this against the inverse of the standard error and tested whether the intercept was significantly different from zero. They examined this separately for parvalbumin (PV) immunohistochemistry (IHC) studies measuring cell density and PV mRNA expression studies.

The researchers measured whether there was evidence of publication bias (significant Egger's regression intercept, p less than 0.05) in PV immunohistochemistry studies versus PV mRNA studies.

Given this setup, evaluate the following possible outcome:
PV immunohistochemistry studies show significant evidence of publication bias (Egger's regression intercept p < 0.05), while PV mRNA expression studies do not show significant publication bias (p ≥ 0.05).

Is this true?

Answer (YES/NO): NO